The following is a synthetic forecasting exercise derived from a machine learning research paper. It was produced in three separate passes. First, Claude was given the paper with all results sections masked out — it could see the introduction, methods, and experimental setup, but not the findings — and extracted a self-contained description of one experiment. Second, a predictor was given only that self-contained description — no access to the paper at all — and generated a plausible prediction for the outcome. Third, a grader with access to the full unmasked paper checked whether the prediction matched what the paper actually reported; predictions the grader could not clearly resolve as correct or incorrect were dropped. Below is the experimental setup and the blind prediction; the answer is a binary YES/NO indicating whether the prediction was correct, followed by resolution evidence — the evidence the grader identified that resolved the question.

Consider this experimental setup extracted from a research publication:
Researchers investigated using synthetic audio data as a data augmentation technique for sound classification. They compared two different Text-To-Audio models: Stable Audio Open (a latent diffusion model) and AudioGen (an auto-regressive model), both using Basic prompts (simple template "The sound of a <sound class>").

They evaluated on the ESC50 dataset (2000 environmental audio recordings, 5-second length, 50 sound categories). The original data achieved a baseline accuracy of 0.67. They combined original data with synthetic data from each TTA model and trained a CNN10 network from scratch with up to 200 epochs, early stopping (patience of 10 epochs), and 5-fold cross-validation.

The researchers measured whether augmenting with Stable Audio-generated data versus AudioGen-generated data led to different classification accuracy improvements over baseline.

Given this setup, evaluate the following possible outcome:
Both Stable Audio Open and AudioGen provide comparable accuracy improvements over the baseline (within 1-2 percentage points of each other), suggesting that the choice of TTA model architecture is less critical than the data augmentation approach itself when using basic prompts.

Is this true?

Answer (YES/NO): NO